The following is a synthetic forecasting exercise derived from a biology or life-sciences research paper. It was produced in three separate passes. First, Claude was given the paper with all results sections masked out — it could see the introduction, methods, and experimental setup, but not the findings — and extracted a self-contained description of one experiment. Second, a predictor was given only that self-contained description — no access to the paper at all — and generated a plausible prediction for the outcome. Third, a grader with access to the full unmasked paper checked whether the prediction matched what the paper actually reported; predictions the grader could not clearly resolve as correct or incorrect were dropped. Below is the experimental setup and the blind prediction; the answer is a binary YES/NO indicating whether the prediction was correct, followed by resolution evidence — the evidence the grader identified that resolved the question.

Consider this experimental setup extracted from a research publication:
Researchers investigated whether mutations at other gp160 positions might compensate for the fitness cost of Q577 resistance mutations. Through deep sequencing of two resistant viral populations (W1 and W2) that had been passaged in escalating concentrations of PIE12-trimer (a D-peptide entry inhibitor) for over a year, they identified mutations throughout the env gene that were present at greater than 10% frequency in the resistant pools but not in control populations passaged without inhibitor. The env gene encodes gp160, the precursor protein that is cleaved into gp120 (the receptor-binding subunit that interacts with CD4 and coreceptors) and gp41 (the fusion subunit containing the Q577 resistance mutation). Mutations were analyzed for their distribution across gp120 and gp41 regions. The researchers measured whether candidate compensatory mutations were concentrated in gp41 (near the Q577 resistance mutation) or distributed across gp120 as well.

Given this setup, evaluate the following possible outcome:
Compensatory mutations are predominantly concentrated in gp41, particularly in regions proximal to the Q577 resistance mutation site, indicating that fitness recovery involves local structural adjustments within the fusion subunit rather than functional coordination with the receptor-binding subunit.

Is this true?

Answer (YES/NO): NO